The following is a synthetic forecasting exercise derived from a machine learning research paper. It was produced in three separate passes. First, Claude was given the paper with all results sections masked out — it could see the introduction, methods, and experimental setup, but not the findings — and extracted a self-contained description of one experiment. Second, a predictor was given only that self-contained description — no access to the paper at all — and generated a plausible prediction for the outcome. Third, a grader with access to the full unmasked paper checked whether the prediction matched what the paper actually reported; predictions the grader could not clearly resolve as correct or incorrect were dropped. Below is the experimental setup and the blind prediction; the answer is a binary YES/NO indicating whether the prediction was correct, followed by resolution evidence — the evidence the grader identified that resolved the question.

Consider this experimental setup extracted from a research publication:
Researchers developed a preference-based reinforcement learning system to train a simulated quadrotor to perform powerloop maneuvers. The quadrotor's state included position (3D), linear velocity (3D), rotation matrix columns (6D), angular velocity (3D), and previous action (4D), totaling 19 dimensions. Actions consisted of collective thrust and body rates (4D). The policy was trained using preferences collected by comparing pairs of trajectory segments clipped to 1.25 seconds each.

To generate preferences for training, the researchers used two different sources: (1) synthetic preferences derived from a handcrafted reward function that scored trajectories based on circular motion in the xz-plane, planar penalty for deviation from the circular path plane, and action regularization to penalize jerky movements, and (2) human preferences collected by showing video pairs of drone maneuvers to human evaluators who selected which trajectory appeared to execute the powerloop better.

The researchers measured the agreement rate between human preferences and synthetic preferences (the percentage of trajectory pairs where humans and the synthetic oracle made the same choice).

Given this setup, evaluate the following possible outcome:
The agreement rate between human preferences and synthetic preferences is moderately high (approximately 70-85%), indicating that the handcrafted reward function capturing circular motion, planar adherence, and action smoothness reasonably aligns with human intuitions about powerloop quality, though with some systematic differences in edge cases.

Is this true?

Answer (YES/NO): NO